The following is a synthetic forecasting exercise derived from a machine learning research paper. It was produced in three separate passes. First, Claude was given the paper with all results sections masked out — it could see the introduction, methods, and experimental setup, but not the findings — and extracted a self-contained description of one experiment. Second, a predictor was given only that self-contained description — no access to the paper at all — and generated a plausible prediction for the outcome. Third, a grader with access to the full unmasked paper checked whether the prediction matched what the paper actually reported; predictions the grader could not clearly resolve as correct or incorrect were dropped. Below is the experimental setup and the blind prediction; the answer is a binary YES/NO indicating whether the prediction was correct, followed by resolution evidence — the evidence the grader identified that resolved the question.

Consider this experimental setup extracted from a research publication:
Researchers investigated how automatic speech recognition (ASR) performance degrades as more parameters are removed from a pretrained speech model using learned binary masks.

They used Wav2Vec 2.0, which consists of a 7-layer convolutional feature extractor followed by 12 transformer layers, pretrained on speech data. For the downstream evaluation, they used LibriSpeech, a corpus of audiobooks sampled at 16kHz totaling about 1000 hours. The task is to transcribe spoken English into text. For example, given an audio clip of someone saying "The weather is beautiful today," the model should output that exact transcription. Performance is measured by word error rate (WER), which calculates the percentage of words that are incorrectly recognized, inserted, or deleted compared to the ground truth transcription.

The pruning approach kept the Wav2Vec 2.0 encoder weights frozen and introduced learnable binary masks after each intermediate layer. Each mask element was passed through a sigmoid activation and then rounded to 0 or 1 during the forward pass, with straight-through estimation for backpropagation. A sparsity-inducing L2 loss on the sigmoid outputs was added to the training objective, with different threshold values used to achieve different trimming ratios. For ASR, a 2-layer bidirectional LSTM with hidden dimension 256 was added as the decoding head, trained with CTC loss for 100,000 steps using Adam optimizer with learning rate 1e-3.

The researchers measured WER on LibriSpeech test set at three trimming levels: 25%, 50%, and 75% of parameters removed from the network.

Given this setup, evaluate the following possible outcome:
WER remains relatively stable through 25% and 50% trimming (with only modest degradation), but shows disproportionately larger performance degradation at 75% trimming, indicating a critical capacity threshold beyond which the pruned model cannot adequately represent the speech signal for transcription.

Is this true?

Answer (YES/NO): NO